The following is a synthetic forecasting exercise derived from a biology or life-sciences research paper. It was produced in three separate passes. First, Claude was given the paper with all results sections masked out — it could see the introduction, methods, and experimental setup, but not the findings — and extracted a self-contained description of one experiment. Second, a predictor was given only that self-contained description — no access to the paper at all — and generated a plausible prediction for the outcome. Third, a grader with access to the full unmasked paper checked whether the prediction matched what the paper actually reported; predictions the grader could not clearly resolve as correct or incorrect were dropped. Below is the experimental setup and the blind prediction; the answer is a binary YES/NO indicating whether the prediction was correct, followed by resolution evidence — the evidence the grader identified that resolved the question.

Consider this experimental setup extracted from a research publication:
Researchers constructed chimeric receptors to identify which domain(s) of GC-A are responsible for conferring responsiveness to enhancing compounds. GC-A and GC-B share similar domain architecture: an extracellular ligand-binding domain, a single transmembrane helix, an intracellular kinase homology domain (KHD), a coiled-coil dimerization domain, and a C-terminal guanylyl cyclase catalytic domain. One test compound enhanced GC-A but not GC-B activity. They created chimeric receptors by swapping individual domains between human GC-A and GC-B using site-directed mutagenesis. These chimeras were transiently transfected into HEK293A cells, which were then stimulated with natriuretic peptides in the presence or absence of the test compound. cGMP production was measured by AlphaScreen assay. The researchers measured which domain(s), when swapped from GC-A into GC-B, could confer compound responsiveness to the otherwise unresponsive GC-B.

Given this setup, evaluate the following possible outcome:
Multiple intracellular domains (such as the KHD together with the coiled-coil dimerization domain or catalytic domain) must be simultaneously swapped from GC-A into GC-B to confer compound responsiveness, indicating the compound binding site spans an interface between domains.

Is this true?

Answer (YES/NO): NO